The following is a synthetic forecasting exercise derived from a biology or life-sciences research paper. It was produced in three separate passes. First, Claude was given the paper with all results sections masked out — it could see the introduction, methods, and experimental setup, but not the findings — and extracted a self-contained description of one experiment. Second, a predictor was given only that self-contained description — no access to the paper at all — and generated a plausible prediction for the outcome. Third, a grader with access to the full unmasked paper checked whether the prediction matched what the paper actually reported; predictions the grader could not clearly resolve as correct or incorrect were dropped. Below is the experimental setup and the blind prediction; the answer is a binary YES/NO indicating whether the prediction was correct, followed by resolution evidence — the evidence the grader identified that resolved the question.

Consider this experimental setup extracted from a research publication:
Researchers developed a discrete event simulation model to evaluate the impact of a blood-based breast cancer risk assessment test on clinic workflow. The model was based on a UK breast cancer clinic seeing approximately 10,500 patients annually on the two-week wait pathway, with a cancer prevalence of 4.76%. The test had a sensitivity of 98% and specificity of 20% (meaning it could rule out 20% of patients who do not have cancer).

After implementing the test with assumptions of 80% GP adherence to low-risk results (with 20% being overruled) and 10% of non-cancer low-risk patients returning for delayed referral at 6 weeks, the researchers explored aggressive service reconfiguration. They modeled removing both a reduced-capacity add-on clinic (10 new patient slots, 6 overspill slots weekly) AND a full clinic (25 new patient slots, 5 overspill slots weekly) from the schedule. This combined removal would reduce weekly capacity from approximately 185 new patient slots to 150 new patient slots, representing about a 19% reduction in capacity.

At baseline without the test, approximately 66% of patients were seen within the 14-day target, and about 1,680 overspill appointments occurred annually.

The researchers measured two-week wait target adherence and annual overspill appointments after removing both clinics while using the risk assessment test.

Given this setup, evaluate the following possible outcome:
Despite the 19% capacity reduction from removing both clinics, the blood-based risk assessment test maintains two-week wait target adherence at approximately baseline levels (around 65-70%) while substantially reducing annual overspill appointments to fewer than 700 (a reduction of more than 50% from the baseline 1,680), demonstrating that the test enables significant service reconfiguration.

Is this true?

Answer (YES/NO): NO